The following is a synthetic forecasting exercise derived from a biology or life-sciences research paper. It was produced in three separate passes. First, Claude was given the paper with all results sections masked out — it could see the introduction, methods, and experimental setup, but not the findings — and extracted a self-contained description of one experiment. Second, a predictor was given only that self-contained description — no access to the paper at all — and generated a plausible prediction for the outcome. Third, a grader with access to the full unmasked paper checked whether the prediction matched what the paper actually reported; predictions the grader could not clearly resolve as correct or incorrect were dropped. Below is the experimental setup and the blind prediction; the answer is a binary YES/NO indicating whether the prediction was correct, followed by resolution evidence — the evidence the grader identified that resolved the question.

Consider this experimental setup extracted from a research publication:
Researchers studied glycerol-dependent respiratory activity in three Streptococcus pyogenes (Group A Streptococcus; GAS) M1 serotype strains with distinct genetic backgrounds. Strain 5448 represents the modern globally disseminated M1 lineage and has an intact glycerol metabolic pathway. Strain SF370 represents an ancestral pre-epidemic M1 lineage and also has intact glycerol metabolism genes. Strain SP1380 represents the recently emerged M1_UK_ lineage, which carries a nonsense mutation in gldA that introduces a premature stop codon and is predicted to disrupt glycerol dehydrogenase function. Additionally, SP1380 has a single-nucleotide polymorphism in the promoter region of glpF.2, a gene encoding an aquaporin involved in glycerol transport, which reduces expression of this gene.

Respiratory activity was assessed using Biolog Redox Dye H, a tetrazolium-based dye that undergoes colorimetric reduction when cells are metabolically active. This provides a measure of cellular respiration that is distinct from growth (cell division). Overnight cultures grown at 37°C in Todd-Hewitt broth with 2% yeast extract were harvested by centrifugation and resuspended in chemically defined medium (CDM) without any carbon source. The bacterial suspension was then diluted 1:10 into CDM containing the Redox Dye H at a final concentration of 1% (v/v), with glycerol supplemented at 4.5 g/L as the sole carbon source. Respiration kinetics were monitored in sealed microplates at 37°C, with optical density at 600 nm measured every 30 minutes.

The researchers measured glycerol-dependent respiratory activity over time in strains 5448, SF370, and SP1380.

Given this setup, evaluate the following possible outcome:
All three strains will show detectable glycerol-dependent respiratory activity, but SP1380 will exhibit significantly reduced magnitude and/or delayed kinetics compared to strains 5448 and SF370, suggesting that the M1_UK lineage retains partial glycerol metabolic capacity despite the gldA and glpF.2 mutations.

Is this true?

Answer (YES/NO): NO